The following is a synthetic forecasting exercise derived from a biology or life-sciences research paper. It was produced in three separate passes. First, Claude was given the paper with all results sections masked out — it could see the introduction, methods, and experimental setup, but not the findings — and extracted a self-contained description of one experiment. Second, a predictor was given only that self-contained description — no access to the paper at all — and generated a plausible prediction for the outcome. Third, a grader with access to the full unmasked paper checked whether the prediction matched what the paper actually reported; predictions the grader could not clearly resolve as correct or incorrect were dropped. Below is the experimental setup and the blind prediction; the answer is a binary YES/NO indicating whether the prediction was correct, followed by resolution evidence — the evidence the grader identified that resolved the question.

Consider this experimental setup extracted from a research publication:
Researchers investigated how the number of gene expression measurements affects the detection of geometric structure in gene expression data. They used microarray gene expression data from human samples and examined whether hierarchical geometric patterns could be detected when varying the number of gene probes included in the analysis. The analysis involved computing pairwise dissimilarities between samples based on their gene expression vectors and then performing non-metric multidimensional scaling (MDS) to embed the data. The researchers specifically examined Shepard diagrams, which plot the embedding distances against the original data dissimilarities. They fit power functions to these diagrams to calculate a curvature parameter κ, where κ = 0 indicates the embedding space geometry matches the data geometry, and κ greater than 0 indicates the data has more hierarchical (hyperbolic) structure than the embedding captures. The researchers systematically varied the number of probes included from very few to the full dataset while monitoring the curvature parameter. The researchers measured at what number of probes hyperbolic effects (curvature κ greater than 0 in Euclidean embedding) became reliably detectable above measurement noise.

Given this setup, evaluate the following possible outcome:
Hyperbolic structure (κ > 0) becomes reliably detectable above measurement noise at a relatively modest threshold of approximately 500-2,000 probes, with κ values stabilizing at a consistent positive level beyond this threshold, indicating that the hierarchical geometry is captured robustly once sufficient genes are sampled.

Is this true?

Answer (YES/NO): YES